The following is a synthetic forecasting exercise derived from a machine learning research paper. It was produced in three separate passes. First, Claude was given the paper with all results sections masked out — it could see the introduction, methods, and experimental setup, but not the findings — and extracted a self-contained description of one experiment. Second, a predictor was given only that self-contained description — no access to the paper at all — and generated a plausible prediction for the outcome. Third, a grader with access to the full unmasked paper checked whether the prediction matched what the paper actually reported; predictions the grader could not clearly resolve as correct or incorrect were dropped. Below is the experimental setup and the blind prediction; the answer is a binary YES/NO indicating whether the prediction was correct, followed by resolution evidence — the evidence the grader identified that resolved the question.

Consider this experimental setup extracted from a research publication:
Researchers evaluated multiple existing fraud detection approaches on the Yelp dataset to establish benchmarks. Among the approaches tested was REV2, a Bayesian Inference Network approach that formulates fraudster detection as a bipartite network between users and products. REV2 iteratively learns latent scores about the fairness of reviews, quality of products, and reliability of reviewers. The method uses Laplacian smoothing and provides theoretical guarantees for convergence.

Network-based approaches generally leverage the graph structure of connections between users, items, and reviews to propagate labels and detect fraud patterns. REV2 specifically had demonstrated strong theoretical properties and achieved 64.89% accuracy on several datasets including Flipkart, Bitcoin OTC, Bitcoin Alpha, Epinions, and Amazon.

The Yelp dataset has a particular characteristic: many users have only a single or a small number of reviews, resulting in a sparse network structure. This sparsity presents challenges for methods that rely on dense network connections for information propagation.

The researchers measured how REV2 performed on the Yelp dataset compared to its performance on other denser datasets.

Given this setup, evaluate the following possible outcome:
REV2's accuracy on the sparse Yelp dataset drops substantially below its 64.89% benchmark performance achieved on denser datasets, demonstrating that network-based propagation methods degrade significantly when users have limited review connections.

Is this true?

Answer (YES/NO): YES